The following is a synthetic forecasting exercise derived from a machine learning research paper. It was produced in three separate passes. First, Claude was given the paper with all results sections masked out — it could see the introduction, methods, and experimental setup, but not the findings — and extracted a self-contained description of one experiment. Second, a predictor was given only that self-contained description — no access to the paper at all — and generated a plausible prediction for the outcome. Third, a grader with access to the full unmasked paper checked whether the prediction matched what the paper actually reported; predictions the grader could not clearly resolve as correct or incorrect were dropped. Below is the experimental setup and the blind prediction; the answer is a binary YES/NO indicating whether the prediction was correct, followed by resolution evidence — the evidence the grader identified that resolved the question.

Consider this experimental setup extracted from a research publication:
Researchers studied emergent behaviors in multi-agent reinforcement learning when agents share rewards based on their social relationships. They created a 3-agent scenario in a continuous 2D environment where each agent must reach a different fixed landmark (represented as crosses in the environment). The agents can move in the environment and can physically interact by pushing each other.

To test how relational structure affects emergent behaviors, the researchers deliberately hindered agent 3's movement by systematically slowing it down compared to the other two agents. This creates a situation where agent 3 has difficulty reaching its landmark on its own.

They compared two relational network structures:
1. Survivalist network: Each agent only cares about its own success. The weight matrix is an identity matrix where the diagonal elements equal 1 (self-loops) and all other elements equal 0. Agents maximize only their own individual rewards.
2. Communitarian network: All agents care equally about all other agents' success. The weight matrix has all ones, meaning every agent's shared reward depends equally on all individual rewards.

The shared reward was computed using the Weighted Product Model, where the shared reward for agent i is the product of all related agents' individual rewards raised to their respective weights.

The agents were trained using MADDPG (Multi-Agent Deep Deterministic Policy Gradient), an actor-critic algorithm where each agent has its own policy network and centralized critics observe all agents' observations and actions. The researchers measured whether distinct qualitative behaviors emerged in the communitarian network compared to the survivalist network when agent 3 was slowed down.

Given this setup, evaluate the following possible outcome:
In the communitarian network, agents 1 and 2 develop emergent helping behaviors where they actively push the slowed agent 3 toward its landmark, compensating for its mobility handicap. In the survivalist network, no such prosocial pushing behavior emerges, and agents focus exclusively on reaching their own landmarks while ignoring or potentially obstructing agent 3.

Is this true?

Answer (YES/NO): YES